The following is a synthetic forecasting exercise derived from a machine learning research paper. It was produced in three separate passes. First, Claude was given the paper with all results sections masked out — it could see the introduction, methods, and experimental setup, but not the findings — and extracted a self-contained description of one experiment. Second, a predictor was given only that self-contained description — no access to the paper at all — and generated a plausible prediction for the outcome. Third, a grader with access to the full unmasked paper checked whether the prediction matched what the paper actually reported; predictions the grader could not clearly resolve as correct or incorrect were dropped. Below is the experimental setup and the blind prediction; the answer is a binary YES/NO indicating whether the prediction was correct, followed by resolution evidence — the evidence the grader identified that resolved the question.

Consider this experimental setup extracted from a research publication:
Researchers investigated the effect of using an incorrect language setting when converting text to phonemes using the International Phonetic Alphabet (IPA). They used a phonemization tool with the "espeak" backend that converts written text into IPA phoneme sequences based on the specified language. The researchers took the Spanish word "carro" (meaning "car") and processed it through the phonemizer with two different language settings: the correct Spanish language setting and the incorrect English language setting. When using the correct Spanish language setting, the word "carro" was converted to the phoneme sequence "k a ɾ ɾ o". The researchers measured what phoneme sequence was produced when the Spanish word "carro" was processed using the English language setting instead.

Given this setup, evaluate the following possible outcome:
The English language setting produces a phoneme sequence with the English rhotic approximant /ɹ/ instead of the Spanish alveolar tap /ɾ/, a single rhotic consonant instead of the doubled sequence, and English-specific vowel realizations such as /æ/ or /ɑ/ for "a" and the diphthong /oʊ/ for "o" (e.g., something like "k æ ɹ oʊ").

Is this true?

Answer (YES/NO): NO